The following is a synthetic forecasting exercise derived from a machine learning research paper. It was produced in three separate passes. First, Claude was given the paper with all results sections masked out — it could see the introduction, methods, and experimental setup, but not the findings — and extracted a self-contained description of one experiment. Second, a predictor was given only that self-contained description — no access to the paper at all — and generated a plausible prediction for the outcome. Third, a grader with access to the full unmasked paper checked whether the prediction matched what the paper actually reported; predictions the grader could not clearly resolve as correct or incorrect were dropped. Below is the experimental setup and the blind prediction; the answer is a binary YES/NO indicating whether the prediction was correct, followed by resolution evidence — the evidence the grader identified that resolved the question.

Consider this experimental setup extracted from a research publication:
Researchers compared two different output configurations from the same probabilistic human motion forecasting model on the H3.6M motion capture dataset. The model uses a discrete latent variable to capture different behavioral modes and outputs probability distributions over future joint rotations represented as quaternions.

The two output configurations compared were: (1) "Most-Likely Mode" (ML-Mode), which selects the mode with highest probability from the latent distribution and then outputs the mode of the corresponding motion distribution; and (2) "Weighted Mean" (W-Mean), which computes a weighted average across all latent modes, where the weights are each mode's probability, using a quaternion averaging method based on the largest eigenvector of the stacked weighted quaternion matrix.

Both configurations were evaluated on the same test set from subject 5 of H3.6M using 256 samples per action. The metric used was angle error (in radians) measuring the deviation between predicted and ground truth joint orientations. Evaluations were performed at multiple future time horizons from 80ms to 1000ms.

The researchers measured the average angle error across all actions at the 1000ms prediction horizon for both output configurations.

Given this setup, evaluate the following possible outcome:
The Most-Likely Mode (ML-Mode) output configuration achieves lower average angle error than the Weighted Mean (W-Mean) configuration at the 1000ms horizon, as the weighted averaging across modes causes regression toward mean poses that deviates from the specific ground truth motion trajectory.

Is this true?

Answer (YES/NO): NO